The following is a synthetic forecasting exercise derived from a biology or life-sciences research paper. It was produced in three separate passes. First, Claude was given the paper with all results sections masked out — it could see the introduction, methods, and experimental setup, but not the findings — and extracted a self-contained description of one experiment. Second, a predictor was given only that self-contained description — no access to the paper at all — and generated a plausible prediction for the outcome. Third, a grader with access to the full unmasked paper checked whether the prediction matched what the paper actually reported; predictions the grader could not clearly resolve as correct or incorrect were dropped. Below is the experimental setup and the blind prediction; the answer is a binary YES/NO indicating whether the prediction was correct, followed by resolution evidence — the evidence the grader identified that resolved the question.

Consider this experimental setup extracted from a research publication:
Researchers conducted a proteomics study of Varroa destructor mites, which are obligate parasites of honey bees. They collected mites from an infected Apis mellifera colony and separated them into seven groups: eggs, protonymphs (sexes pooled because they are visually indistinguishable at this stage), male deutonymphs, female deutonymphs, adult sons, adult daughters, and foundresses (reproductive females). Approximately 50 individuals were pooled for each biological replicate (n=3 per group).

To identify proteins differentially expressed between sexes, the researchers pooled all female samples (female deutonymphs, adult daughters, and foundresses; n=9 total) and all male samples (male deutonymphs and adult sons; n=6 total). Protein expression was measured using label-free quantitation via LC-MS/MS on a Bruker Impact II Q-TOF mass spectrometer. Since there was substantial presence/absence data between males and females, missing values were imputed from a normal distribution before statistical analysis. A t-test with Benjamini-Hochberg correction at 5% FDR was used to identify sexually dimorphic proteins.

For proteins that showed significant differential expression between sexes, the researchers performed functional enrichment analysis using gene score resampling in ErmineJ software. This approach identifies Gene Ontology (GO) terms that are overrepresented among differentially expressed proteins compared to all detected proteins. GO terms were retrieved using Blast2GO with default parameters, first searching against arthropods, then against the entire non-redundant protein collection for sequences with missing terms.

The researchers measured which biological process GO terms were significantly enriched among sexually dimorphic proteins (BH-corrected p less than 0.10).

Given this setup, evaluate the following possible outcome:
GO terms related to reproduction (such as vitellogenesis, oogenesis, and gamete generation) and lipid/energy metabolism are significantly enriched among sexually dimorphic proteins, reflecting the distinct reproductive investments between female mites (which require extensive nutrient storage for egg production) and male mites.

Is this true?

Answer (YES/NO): NO